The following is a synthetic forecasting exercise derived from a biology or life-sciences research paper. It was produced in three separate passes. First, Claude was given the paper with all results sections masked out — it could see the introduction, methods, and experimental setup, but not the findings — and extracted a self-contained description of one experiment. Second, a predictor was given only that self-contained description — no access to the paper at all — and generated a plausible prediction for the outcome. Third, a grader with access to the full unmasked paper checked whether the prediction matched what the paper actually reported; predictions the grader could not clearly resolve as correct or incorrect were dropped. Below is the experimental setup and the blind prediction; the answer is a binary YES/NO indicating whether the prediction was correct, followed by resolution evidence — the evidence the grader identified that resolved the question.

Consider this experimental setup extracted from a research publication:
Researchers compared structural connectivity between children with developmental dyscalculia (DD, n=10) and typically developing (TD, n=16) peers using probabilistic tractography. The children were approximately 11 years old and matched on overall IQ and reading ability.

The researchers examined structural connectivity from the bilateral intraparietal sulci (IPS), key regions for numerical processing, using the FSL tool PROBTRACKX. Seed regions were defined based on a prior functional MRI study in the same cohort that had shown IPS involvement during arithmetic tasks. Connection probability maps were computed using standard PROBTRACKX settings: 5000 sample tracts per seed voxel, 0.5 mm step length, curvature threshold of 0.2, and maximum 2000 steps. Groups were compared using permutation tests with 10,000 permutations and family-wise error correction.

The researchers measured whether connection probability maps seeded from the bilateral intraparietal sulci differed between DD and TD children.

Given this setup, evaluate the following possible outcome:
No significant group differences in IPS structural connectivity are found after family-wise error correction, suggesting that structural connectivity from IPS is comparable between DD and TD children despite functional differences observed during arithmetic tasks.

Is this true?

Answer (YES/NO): YES